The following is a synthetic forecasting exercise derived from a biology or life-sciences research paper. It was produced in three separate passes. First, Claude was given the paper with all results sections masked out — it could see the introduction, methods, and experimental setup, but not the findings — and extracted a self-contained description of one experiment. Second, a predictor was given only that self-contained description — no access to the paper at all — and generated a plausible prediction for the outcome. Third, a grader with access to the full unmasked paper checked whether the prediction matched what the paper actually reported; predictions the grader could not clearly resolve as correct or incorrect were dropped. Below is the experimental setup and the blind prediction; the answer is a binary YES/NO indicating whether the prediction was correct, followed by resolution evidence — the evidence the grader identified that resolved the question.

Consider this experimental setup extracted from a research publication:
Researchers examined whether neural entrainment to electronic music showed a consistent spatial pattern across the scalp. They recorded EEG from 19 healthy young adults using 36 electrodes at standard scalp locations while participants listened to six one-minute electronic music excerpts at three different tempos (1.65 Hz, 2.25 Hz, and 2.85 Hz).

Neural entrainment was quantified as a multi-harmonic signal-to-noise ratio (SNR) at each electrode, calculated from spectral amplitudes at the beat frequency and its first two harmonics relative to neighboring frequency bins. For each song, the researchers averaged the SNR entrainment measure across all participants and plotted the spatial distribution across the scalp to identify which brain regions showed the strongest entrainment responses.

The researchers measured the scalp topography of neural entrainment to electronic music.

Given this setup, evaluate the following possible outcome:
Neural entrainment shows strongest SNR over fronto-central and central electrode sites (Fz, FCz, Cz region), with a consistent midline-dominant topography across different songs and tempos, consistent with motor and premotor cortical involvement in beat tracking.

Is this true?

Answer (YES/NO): NO